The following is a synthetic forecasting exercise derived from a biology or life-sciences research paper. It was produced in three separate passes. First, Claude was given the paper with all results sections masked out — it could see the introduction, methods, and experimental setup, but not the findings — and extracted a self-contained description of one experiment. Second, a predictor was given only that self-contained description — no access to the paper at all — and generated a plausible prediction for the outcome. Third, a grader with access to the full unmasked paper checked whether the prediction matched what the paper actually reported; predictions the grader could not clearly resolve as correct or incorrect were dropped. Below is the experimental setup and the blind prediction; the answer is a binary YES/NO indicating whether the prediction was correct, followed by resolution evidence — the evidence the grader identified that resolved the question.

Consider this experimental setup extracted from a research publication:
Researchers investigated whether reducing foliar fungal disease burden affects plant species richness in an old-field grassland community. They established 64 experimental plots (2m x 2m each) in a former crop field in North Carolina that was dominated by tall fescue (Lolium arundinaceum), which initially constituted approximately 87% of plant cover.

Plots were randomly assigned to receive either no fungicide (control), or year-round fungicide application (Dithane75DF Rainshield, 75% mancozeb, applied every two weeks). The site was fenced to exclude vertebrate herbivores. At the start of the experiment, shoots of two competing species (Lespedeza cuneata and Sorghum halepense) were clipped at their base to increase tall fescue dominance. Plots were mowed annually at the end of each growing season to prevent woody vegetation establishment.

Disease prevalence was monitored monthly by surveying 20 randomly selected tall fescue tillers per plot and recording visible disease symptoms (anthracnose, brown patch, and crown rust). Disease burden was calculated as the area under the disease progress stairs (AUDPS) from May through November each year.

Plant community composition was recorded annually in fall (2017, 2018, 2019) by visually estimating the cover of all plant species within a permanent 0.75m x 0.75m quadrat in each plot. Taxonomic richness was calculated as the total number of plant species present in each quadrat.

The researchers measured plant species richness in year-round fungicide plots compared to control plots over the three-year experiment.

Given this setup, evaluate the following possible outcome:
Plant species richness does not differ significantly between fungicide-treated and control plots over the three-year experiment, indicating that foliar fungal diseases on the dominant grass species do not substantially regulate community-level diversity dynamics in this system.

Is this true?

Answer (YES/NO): NO